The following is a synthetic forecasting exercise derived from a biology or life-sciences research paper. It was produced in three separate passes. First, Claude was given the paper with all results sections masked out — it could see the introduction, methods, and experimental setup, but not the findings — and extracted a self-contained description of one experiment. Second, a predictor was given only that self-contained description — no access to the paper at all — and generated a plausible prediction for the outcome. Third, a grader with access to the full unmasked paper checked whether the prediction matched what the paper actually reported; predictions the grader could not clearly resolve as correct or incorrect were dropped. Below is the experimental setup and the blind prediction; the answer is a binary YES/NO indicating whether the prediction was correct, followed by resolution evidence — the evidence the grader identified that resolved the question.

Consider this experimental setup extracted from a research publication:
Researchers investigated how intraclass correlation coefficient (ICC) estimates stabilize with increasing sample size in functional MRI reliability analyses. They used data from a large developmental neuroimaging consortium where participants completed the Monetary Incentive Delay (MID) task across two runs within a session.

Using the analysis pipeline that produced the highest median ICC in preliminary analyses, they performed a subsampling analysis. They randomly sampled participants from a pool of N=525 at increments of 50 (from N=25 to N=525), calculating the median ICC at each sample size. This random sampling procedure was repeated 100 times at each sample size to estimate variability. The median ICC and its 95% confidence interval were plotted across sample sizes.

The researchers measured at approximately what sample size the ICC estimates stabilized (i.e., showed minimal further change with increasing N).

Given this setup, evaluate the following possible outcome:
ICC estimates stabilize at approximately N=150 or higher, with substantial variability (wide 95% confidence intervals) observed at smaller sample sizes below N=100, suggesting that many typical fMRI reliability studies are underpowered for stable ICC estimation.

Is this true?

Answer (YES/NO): NO